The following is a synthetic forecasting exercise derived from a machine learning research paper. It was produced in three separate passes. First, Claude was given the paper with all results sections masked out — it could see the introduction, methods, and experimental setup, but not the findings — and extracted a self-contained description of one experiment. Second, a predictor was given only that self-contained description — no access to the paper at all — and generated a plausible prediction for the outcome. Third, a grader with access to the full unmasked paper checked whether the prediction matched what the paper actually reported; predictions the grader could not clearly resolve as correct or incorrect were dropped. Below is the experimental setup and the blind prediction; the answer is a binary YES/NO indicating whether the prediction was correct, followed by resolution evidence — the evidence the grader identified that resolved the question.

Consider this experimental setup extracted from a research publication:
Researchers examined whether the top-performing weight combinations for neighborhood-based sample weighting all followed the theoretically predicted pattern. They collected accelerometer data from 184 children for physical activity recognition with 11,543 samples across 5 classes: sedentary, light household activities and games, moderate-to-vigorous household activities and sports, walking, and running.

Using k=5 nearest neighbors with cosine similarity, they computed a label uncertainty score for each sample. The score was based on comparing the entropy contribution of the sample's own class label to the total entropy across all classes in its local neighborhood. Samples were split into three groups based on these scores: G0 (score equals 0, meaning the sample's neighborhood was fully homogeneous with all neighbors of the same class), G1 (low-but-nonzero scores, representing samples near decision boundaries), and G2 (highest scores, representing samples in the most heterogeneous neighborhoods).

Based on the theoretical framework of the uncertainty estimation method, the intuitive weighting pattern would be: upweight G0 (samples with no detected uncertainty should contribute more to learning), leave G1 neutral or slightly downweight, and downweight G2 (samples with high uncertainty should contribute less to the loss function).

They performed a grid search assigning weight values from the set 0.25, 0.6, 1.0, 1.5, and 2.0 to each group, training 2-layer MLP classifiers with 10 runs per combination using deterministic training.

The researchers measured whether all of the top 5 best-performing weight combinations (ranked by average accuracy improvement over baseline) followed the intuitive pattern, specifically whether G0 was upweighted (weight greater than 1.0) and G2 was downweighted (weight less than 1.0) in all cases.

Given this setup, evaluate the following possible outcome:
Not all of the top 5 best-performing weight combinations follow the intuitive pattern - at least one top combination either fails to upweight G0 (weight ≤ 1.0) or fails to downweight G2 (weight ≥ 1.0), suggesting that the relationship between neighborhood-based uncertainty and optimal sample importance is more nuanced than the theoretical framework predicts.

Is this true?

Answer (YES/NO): YES